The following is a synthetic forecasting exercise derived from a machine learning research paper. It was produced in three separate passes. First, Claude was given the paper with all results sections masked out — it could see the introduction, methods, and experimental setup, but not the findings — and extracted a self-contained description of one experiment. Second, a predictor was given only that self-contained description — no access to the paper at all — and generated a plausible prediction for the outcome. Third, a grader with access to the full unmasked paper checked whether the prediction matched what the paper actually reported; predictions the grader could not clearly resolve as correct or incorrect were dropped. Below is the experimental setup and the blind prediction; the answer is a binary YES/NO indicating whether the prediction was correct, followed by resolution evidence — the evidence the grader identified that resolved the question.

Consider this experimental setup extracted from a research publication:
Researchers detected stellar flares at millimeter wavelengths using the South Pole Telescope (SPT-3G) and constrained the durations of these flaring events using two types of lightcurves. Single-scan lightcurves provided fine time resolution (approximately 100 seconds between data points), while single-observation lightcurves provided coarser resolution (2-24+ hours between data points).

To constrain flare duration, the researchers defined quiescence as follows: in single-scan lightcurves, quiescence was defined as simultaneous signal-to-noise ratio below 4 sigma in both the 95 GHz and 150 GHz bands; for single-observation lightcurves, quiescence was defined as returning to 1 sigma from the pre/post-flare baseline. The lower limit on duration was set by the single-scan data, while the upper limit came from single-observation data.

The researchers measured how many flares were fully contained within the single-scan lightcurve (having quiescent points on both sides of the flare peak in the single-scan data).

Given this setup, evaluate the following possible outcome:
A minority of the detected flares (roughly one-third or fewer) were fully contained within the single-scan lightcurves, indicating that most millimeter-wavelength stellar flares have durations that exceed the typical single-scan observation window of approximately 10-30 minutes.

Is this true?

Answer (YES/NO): NO